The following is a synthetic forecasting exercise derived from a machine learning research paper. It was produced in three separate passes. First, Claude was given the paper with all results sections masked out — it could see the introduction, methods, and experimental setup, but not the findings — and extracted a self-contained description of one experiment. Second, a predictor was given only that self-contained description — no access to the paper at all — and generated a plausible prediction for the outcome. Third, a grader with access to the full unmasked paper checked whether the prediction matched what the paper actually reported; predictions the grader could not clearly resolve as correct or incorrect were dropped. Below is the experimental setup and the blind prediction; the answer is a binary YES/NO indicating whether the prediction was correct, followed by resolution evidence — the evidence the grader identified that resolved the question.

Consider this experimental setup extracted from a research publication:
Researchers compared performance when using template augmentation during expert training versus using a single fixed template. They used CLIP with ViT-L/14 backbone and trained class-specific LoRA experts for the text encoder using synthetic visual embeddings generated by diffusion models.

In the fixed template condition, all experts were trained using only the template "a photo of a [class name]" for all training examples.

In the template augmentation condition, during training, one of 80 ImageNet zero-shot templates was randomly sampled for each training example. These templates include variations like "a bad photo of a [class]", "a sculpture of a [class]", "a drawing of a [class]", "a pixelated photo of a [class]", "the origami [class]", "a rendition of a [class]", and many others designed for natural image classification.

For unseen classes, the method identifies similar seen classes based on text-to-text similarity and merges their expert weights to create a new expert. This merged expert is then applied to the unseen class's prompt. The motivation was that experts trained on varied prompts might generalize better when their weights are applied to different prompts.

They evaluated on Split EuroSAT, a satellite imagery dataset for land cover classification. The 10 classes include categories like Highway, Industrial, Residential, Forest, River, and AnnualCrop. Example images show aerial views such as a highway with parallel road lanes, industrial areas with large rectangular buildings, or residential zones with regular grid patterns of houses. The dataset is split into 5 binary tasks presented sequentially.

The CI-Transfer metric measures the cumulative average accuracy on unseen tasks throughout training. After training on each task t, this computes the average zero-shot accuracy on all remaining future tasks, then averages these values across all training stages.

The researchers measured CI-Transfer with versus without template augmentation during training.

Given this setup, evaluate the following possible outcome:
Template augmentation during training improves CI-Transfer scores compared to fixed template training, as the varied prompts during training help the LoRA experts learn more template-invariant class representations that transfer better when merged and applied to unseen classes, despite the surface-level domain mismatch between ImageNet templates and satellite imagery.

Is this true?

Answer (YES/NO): YES